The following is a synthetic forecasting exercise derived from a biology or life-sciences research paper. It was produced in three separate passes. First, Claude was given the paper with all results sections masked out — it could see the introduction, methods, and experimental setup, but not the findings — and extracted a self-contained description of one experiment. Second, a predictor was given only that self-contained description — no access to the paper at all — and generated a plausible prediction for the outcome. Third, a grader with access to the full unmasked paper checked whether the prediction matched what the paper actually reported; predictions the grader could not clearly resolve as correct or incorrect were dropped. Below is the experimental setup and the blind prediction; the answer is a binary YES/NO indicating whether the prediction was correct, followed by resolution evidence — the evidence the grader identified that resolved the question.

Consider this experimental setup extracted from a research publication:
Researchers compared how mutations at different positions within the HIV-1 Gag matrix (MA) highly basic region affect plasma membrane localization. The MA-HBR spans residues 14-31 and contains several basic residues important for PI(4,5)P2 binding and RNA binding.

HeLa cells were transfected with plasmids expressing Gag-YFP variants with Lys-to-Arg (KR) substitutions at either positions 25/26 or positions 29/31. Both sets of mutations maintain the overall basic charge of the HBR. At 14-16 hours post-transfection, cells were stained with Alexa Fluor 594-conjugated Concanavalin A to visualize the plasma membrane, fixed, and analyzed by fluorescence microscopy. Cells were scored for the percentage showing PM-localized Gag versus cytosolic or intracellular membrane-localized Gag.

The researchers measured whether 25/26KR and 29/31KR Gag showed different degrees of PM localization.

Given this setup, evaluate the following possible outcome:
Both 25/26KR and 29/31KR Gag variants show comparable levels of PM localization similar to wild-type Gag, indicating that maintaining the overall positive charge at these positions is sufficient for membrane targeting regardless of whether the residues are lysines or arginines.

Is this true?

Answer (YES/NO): NO